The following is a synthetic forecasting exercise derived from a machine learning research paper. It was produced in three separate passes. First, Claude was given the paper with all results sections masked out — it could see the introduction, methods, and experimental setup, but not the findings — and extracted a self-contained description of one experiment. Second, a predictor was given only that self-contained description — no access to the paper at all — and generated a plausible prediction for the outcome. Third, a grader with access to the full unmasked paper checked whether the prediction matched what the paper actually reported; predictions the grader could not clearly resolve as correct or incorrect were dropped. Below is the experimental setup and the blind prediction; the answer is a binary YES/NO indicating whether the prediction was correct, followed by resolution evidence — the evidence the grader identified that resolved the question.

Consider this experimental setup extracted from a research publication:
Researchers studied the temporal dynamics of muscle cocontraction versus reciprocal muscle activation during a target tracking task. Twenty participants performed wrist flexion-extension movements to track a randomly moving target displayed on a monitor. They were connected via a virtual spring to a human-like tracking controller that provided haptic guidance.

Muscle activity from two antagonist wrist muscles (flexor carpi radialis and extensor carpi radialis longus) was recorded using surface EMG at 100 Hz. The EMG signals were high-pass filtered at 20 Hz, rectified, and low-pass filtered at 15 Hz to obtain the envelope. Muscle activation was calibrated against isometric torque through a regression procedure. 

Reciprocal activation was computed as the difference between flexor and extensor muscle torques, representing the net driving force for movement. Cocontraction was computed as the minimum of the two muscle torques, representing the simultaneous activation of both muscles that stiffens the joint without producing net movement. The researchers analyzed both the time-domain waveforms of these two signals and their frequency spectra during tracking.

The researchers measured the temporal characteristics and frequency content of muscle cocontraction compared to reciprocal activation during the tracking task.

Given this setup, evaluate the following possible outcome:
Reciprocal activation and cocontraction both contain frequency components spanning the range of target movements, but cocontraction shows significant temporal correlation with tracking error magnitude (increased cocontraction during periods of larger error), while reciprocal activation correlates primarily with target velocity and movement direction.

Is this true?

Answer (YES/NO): NO